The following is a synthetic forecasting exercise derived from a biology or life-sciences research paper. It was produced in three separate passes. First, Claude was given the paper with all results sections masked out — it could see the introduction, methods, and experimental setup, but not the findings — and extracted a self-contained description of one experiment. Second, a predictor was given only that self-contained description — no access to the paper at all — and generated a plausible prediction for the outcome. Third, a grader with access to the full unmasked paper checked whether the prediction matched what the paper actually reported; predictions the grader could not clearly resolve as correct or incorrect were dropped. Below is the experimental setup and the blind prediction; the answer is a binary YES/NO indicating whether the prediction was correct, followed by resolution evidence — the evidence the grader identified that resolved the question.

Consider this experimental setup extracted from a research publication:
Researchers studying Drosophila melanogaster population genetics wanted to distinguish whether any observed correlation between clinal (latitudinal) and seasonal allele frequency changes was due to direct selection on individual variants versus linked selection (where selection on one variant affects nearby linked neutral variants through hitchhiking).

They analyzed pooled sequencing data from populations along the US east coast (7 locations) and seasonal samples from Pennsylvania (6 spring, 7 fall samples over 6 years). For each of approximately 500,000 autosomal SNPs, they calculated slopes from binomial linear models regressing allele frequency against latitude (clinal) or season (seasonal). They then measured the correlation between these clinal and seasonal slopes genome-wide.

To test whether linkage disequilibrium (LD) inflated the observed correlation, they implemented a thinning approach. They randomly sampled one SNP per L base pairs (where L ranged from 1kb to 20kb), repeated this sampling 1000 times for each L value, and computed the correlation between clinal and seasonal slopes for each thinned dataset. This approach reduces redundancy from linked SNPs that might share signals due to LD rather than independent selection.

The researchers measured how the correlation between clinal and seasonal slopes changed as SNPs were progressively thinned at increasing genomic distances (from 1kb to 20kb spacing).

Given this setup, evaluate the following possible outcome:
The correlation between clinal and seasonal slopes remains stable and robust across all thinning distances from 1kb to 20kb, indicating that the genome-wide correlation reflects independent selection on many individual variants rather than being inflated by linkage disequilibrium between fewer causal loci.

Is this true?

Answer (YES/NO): NO